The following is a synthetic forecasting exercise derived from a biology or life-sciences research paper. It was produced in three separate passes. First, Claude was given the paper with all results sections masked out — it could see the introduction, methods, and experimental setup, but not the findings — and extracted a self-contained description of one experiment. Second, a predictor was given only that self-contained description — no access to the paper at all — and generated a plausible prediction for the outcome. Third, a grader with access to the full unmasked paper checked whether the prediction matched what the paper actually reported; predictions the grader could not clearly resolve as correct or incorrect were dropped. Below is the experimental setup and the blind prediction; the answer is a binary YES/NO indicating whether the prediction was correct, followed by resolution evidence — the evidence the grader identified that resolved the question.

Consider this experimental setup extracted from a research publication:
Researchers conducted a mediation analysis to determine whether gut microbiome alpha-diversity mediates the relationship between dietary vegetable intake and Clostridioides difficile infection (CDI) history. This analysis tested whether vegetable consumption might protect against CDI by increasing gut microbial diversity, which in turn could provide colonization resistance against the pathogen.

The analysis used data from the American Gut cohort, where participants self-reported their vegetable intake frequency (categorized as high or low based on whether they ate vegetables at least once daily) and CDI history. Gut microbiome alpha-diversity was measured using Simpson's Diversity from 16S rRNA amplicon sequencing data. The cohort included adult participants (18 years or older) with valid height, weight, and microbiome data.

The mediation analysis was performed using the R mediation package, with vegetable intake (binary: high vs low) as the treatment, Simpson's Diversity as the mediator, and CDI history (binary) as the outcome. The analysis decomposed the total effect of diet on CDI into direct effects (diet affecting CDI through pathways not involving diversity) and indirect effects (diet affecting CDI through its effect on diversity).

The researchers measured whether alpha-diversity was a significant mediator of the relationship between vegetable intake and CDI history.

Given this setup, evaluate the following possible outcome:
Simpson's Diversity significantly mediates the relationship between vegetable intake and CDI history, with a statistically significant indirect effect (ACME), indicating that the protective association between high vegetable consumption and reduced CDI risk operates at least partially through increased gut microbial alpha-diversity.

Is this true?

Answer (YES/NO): YES